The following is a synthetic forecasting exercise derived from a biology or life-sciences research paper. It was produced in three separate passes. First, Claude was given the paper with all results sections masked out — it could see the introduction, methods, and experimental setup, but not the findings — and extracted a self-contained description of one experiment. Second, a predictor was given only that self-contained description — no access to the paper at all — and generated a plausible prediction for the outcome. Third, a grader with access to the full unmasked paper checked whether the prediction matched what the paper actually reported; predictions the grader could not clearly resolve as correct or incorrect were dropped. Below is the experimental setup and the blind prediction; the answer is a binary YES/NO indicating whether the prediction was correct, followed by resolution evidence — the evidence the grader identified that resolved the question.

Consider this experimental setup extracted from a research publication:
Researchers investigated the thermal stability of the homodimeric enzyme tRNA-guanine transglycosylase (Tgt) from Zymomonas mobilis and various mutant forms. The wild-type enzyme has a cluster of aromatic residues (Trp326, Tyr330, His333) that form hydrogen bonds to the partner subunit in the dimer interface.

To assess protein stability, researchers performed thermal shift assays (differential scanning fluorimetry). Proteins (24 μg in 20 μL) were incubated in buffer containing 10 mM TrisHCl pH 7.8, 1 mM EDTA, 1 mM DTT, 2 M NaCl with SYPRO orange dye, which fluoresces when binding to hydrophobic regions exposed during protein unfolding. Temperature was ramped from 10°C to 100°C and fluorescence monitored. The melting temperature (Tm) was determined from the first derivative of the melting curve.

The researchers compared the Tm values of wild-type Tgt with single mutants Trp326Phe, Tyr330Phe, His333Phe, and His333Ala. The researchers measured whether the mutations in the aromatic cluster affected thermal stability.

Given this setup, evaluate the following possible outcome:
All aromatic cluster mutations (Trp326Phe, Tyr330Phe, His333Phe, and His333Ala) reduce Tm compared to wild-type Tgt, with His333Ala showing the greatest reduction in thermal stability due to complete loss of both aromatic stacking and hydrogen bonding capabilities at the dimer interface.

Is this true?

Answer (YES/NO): NO